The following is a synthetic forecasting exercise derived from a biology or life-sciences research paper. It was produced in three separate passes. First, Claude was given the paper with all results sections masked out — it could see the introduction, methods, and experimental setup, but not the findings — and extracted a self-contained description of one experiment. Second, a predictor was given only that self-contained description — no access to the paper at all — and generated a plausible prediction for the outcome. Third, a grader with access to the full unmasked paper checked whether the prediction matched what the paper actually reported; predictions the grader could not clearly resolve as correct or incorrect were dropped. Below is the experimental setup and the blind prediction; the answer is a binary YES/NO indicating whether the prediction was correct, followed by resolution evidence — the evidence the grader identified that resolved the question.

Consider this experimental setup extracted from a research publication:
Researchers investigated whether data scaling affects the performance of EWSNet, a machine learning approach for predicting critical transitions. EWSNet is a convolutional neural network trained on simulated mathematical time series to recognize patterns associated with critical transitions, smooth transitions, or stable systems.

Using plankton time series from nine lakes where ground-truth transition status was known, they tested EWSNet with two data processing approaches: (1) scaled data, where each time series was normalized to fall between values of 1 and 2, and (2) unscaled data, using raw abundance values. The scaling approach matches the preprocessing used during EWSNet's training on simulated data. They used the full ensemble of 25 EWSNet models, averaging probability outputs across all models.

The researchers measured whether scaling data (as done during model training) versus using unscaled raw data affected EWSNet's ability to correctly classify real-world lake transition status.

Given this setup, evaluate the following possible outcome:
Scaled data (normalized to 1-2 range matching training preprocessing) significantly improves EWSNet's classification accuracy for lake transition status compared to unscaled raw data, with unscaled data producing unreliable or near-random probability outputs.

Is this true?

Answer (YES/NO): NO